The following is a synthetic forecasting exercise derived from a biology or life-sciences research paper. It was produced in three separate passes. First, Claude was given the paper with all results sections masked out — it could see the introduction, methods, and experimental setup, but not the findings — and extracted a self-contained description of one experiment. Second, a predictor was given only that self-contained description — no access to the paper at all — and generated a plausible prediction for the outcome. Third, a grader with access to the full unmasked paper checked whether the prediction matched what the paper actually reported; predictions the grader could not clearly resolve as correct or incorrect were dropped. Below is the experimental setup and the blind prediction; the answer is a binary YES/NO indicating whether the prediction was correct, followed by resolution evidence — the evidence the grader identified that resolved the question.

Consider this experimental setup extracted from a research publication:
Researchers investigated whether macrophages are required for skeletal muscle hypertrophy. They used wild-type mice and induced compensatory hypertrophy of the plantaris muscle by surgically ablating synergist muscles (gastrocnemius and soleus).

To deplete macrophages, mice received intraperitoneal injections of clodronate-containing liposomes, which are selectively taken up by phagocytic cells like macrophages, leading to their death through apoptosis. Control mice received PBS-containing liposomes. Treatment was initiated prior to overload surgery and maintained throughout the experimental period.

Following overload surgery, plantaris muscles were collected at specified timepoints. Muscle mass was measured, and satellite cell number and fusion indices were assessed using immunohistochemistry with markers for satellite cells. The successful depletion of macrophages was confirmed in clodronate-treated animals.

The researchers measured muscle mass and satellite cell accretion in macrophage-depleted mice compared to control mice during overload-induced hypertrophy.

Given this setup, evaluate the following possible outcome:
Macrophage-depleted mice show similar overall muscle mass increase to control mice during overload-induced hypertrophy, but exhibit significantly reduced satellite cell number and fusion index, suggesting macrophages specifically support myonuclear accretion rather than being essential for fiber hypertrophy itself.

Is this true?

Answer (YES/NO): NO